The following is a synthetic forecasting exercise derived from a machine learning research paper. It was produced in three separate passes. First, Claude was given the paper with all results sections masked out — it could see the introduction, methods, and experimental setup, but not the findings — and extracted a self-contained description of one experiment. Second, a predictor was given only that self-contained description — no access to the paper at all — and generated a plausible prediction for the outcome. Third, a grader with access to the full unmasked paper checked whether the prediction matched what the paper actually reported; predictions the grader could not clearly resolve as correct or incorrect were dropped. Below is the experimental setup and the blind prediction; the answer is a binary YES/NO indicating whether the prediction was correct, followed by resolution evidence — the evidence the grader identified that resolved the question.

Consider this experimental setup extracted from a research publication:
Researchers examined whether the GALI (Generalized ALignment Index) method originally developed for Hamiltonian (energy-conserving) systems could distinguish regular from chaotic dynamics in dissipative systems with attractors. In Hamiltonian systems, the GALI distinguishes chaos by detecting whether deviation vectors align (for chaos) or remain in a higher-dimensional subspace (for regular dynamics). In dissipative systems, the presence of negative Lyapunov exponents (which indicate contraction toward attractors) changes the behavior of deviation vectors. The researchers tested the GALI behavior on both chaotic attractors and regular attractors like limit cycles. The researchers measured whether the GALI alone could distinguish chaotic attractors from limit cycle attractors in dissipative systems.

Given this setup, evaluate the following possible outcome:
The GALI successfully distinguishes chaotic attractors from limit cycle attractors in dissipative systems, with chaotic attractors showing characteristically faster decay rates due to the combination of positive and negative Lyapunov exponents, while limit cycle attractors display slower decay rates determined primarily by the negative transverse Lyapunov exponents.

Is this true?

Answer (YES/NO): NO